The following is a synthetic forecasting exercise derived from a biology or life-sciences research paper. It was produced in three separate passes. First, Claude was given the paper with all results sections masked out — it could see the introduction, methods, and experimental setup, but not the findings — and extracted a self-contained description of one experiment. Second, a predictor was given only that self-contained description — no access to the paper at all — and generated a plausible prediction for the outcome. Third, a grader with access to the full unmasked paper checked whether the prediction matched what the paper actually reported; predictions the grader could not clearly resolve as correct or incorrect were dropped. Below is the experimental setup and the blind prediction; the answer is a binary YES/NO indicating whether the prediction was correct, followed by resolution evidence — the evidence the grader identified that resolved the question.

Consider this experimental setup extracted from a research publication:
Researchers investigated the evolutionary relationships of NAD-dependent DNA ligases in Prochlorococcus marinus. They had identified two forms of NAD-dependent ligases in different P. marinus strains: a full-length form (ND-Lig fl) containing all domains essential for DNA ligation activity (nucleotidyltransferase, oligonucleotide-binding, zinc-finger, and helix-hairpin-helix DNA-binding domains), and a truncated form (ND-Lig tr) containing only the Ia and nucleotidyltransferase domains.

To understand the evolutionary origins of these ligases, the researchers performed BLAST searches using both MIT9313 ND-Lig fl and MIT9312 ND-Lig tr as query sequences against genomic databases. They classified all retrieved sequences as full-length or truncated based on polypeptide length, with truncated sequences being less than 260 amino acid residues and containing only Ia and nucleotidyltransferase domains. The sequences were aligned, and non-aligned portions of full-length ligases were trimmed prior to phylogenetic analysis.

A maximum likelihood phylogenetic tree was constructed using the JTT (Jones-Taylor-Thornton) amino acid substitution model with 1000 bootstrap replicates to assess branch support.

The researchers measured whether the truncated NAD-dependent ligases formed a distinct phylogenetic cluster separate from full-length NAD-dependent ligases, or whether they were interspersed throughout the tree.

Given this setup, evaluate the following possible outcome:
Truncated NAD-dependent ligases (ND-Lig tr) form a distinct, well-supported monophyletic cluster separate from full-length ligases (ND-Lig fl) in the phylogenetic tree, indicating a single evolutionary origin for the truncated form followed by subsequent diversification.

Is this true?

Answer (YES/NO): NO